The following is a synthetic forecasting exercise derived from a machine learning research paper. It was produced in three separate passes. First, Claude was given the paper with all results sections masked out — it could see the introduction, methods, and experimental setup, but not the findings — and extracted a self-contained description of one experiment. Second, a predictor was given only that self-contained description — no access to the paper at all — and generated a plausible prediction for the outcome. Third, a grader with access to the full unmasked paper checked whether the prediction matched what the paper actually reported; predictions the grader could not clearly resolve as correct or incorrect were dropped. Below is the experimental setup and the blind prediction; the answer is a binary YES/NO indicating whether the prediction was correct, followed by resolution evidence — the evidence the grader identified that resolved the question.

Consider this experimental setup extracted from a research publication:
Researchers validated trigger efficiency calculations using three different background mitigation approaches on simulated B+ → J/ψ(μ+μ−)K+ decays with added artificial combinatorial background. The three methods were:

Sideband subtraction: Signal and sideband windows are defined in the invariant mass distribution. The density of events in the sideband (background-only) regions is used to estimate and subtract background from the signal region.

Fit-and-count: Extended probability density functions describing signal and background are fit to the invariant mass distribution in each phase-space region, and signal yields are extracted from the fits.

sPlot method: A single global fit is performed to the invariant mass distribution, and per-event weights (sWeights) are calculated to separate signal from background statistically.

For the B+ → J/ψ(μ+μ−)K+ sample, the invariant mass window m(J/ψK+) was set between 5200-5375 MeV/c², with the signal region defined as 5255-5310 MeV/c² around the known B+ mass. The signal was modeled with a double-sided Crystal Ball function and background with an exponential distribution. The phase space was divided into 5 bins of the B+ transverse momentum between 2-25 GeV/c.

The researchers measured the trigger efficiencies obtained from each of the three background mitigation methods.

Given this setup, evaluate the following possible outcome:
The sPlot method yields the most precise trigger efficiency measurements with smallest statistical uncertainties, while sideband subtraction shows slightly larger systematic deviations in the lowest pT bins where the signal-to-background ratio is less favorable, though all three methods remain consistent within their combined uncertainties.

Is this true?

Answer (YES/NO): NO